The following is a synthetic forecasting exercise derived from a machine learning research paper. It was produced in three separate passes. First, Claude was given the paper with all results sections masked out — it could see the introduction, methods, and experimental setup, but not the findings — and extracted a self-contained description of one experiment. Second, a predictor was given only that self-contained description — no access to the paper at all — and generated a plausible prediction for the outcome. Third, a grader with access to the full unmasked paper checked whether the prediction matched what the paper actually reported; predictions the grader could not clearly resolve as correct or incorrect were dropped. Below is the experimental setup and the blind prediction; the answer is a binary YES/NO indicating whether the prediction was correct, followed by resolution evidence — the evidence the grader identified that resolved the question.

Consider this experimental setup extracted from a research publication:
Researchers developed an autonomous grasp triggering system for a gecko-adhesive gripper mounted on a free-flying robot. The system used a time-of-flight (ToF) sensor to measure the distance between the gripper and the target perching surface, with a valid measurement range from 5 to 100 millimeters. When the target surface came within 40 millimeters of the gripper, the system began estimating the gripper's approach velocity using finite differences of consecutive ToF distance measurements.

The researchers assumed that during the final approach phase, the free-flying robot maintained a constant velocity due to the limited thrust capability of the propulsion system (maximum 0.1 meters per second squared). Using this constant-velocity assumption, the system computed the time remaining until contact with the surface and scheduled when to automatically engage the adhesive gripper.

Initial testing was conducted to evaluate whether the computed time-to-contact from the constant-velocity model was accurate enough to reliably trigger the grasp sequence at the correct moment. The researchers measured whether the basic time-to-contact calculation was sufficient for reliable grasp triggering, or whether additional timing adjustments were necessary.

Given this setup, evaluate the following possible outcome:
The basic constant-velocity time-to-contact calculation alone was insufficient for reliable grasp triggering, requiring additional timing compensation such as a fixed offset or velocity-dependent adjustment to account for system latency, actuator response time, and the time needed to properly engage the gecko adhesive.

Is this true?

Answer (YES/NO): YES